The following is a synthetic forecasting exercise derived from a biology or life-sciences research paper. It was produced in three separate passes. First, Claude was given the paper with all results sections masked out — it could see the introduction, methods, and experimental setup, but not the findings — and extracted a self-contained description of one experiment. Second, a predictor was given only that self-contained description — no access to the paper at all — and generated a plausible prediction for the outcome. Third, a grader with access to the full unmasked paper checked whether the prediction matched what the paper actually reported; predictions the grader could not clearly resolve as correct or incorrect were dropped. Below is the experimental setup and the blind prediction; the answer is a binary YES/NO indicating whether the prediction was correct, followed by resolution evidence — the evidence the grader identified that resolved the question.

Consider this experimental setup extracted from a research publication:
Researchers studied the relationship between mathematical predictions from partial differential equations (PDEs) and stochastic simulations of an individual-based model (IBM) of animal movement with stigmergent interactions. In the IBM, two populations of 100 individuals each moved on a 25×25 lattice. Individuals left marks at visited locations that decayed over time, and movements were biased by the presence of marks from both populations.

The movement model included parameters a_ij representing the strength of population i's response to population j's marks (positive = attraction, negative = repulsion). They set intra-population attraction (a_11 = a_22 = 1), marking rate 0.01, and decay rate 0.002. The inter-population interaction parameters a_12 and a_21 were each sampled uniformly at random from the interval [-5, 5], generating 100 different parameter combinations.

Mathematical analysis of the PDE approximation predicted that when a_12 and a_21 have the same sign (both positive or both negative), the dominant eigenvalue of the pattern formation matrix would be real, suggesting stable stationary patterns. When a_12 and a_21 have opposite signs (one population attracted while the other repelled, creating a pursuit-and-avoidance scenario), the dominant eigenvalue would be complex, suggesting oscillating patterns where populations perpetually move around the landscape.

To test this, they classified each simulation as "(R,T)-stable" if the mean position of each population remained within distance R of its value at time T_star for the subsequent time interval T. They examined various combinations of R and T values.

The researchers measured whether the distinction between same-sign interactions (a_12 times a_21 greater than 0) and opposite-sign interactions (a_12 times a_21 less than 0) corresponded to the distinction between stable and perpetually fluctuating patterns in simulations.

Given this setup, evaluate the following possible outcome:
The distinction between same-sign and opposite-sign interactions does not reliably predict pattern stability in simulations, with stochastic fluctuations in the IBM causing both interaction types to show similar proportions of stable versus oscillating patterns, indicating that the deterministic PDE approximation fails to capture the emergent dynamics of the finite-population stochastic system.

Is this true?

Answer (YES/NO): NO